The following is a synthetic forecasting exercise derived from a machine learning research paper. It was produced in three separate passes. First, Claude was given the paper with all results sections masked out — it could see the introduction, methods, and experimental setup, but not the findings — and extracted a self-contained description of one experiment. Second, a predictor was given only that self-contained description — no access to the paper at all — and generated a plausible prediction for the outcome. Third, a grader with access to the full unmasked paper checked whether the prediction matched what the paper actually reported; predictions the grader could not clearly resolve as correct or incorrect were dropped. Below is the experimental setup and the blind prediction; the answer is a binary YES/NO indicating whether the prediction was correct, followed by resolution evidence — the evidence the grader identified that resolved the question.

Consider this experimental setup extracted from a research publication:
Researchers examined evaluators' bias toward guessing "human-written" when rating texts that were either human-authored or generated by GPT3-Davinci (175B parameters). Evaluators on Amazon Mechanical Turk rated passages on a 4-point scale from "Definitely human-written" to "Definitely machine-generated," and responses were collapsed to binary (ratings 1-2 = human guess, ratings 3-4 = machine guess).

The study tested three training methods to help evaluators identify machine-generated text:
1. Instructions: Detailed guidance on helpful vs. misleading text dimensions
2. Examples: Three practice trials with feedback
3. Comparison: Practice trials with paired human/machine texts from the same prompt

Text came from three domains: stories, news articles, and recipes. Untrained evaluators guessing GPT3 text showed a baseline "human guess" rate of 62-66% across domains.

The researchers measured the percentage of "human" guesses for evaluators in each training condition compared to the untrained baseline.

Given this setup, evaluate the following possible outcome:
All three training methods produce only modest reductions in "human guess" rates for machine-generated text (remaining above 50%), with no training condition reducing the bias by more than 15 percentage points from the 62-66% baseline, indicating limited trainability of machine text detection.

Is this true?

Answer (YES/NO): NO